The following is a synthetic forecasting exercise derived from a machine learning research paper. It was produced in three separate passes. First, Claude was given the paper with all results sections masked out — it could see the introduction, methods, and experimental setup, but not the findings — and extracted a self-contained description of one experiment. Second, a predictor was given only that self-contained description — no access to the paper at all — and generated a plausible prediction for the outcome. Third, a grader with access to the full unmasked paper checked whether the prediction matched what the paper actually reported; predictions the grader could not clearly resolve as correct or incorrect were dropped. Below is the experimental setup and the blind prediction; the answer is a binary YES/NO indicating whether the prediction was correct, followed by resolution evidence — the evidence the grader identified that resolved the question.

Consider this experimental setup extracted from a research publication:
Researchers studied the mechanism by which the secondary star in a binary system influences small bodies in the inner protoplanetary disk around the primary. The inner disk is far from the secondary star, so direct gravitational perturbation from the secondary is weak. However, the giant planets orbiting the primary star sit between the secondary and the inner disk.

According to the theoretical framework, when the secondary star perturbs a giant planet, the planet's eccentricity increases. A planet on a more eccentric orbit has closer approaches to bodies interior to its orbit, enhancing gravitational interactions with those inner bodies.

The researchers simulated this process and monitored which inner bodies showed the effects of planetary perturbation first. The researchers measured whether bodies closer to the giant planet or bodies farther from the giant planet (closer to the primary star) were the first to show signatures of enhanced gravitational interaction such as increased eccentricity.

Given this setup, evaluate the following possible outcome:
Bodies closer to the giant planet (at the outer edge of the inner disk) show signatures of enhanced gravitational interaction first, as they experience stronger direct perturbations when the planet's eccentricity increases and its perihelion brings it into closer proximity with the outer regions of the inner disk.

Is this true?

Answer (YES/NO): YES